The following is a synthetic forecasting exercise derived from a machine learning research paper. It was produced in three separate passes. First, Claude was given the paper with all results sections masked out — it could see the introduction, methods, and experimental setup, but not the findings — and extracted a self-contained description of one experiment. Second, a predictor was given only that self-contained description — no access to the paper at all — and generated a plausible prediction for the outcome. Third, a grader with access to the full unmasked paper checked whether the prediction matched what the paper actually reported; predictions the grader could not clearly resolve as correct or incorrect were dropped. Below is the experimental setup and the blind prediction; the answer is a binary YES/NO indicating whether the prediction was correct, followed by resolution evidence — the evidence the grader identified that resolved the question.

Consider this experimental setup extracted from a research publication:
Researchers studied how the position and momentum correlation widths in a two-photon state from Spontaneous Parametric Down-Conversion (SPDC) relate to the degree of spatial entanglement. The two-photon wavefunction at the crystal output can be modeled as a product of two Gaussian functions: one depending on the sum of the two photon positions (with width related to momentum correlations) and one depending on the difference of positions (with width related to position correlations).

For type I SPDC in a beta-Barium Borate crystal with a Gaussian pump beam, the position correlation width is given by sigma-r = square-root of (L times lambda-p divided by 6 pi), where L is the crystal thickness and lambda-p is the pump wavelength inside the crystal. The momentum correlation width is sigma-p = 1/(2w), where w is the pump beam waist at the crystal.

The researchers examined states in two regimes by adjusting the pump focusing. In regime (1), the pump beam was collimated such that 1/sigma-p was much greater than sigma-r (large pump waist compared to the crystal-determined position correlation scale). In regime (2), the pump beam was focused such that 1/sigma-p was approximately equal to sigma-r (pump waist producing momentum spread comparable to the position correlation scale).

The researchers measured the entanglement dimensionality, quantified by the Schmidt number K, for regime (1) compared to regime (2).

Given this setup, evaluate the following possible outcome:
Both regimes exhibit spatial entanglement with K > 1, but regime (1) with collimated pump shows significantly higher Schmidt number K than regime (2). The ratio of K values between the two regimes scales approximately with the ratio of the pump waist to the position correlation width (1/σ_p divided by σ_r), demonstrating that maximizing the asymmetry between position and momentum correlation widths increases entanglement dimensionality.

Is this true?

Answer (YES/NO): NO